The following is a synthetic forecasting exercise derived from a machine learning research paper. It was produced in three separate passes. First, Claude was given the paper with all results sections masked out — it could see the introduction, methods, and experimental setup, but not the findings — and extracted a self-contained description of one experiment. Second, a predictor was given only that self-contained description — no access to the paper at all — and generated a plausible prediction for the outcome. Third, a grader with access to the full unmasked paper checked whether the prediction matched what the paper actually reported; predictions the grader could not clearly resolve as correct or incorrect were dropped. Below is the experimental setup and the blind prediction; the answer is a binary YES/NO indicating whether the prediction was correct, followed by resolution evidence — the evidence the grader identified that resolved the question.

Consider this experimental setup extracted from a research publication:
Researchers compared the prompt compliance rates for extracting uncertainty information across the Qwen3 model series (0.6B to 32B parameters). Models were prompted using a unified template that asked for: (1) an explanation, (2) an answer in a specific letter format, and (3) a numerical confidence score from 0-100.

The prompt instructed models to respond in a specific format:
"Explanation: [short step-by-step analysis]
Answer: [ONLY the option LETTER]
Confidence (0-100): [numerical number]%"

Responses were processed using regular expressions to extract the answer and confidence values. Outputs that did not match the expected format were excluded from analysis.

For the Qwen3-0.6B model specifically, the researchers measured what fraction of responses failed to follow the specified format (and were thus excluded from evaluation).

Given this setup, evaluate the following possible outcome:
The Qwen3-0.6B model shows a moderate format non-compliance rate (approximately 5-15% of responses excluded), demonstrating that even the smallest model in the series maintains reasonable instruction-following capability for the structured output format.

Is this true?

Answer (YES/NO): NO